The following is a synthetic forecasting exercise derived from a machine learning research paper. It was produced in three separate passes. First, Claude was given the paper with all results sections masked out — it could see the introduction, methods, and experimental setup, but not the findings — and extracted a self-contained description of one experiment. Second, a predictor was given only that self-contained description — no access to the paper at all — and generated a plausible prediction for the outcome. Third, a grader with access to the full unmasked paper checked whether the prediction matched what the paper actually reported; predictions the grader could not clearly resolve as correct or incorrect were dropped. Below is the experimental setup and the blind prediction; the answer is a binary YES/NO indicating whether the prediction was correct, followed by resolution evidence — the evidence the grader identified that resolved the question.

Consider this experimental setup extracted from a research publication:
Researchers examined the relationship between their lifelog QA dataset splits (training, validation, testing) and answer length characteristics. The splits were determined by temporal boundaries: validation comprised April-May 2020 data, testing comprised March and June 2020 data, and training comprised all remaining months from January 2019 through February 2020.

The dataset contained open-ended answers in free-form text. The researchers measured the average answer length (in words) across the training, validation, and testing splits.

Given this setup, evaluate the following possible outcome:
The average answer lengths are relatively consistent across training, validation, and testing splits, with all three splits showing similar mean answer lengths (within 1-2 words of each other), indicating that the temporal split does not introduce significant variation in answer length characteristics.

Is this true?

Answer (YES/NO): YES